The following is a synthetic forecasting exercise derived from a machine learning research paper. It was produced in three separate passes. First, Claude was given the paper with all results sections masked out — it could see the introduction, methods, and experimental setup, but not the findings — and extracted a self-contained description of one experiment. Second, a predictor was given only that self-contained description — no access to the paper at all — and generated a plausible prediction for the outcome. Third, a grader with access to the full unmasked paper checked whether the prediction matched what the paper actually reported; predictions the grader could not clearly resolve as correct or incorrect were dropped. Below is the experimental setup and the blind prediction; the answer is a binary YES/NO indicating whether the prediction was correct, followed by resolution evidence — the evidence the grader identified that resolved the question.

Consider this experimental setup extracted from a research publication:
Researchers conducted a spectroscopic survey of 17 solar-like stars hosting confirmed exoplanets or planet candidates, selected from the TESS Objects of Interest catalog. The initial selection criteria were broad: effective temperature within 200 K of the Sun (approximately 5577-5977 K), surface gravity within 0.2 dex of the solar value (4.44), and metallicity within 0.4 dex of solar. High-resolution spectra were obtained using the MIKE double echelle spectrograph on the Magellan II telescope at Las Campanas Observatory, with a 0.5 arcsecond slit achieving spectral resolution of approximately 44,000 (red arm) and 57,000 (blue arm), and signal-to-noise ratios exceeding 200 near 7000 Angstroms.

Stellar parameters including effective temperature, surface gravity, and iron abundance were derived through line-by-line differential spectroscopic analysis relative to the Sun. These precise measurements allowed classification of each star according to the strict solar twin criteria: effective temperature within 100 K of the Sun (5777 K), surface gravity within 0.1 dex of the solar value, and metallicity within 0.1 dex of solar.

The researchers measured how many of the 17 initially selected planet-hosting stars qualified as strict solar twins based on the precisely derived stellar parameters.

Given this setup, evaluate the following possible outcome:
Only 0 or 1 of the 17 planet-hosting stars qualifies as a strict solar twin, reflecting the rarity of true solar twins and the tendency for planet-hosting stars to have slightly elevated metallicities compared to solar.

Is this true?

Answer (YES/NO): NO